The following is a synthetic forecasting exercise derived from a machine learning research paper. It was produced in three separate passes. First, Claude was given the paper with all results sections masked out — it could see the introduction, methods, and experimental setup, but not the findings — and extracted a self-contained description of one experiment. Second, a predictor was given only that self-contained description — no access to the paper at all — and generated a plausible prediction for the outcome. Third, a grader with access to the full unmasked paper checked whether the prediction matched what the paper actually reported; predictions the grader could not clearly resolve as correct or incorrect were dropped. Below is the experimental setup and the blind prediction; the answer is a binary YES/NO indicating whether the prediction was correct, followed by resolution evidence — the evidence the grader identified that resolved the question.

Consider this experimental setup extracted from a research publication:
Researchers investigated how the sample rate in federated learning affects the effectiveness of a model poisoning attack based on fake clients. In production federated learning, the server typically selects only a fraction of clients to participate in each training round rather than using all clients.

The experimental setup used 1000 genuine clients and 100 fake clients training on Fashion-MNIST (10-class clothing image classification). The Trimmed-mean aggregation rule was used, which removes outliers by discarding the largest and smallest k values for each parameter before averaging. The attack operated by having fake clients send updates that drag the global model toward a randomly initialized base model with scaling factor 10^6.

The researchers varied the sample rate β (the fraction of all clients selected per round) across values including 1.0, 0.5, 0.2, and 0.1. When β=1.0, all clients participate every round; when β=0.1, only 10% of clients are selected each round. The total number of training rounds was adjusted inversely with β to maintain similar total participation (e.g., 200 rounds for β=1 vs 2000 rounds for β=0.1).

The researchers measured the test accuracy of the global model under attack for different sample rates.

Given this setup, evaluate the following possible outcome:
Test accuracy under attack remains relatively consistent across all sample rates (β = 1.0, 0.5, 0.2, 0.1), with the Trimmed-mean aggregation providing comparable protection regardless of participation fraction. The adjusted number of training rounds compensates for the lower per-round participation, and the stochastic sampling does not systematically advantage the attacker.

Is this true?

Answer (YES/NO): YES